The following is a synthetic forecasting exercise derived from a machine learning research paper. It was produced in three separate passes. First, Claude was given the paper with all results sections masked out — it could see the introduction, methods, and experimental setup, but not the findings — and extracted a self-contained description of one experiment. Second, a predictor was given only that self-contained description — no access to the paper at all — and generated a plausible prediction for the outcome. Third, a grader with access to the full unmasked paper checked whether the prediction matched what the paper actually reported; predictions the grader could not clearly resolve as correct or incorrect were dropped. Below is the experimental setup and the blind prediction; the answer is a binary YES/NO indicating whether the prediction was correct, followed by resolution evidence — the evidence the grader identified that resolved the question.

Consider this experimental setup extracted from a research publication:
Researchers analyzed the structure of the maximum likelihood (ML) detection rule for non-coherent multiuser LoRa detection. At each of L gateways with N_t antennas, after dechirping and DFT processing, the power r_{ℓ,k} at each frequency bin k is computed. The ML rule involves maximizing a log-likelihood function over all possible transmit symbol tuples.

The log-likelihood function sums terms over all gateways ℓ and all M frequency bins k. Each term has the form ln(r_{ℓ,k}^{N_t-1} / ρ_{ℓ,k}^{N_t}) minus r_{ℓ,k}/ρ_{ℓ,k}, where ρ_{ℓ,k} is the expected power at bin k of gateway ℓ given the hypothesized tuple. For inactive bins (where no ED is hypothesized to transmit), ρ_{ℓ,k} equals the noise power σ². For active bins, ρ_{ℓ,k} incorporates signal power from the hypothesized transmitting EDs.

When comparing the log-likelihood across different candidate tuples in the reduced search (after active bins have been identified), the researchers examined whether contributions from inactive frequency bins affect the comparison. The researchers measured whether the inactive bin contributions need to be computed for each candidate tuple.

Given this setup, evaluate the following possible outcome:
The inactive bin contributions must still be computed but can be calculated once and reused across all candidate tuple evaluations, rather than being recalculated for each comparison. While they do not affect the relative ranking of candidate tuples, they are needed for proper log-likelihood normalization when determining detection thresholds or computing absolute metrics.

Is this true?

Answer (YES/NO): NO